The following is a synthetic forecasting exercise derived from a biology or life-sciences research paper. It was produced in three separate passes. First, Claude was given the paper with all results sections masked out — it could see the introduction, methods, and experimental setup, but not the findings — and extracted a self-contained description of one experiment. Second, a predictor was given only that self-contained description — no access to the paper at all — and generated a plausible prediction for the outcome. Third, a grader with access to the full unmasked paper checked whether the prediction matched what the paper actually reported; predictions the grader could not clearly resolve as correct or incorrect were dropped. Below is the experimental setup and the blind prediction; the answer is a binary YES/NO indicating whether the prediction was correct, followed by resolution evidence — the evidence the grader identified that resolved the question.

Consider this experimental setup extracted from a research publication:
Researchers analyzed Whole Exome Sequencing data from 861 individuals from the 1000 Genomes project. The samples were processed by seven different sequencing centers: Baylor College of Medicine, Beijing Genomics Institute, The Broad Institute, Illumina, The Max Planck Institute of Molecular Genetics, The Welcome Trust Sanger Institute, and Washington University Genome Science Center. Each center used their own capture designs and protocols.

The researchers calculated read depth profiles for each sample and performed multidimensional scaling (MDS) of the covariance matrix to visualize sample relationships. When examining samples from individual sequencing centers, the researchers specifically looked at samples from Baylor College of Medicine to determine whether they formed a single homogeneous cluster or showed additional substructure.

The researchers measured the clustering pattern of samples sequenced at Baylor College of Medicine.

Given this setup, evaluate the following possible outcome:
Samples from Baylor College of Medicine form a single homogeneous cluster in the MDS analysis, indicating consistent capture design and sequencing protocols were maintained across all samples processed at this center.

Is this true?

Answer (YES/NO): NO